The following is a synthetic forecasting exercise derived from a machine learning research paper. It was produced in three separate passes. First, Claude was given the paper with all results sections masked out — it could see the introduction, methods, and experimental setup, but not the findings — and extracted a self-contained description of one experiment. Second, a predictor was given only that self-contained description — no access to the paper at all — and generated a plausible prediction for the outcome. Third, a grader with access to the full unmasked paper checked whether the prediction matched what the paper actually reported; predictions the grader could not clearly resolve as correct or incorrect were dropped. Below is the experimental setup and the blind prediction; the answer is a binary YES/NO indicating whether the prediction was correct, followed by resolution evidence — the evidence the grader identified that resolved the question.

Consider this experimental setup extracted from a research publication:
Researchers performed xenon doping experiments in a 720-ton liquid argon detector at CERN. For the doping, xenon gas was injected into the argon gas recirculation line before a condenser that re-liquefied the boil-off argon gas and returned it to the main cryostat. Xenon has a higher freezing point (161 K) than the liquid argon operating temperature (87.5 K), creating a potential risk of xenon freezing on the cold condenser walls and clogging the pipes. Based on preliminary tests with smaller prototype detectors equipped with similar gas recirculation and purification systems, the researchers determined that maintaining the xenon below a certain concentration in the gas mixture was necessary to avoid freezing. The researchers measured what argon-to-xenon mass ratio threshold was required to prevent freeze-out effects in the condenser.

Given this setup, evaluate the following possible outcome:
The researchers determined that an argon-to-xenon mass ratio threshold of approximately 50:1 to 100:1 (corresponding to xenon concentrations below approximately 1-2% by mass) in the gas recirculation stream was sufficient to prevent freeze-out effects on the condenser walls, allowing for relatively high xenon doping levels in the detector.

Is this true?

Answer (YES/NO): NO